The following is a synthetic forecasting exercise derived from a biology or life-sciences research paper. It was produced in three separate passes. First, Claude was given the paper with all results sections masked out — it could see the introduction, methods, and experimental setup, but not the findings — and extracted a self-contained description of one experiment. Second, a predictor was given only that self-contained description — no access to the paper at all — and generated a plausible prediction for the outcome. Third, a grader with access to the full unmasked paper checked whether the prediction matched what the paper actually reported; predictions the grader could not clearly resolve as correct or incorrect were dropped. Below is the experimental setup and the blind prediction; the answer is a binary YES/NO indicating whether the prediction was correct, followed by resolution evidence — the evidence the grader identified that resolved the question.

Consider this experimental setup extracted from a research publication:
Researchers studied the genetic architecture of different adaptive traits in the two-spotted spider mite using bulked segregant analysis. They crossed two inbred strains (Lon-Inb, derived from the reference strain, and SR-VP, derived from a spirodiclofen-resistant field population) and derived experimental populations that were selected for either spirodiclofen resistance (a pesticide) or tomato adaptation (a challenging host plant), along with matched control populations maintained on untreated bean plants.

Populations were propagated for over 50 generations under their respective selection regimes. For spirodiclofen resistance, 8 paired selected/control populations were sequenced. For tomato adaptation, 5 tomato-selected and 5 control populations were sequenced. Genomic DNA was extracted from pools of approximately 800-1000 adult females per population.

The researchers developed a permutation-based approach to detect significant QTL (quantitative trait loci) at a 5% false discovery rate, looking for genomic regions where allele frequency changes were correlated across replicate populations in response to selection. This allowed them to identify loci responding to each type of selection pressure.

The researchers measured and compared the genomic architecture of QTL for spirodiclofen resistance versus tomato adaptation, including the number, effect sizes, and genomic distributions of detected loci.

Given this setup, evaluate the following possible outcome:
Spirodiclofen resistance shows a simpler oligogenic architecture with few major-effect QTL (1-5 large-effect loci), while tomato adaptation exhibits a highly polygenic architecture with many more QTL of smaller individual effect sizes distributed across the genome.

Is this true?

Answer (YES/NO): NO